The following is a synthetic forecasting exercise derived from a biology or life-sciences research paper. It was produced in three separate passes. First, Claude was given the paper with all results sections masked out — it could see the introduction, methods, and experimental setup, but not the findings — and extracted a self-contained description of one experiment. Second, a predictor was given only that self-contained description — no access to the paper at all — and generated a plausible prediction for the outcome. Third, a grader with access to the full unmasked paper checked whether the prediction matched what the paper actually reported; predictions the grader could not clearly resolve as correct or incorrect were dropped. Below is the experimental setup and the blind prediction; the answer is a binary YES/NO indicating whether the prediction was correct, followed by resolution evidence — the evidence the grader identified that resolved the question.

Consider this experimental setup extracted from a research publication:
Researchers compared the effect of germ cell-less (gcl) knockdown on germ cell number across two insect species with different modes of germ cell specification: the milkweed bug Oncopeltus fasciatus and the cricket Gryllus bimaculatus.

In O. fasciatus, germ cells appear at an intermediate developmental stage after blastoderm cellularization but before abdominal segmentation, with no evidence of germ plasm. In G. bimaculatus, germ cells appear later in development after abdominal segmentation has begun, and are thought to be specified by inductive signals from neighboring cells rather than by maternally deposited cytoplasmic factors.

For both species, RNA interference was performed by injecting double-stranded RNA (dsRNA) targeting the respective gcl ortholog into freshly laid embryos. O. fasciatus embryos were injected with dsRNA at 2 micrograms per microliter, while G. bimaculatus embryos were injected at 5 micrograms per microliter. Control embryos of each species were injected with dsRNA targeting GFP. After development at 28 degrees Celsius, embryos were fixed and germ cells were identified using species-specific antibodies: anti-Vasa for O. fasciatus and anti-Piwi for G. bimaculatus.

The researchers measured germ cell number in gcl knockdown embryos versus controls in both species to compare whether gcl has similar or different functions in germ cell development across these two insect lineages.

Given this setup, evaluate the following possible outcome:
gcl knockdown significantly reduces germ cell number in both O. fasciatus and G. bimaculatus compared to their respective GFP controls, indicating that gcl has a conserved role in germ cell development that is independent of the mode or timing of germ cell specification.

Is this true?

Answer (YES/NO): NO